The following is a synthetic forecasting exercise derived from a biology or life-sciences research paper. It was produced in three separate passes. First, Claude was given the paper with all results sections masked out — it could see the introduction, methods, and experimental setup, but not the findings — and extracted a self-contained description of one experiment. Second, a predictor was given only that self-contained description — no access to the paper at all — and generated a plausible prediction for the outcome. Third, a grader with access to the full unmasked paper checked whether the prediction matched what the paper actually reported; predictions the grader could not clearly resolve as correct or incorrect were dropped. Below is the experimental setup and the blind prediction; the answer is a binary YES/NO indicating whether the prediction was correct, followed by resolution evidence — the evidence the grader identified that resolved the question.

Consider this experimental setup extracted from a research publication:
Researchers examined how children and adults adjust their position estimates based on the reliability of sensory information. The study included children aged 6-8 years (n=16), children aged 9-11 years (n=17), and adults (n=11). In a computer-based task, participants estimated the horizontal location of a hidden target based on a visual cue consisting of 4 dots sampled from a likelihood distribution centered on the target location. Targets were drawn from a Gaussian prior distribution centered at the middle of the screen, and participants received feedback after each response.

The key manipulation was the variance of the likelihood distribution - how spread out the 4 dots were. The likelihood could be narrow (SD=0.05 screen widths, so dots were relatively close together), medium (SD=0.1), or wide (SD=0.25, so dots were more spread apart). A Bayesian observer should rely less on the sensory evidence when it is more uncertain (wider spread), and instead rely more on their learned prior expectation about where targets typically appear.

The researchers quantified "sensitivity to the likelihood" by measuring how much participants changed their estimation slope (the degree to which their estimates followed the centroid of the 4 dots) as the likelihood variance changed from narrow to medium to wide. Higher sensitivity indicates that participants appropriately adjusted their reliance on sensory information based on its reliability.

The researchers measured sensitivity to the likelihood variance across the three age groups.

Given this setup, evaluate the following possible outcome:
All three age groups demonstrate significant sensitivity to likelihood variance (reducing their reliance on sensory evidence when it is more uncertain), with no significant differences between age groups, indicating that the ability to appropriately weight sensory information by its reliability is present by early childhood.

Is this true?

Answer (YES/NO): YES